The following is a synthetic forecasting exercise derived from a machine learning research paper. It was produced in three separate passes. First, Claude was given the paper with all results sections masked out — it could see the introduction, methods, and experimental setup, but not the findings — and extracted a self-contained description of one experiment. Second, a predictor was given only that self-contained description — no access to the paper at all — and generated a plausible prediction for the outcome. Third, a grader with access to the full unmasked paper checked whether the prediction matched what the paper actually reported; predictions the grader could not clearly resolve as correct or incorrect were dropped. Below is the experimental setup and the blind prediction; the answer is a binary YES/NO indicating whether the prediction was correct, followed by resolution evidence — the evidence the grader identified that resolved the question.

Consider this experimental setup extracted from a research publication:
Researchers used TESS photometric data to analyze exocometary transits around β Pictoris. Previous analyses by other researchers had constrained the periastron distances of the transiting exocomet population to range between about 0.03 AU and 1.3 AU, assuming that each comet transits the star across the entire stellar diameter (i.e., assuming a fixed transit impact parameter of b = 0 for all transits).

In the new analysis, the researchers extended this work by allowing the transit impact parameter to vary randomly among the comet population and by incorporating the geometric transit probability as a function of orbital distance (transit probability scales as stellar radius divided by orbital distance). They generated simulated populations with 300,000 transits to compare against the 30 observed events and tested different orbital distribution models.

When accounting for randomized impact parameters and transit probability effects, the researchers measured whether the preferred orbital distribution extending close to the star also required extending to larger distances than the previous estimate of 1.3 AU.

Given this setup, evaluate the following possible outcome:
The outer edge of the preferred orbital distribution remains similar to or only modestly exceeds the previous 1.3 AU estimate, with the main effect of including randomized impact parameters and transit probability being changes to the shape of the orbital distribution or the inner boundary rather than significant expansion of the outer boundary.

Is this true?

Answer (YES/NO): NO